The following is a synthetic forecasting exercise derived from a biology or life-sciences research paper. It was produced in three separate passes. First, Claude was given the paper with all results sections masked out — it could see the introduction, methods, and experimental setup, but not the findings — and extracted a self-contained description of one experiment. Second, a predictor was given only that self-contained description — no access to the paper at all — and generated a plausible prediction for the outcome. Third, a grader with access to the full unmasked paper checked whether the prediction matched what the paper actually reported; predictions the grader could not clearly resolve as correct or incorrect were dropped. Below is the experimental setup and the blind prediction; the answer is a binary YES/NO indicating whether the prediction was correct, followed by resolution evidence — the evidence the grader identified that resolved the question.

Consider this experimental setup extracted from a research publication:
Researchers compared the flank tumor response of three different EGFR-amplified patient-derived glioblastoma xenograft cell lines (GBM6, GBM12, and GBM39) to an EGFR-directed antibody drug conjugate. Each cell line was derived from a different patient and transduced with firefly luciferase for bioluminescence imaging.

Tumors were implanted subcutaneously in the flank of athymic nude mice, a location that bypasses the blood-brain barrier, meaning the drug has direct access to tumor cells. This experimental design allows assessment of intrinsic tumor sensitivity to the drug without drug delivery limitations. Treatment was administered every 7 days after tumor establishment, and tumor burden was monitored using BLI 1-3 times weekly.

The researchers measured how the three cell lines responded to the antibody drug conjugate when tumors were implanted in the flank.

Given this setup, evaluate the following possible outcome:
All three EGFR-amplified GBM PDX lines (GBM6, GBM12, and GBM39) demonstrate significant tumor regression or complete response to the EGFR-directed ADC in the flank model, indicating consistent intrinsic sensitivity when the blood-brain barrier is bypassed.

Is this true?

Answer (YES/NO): NO